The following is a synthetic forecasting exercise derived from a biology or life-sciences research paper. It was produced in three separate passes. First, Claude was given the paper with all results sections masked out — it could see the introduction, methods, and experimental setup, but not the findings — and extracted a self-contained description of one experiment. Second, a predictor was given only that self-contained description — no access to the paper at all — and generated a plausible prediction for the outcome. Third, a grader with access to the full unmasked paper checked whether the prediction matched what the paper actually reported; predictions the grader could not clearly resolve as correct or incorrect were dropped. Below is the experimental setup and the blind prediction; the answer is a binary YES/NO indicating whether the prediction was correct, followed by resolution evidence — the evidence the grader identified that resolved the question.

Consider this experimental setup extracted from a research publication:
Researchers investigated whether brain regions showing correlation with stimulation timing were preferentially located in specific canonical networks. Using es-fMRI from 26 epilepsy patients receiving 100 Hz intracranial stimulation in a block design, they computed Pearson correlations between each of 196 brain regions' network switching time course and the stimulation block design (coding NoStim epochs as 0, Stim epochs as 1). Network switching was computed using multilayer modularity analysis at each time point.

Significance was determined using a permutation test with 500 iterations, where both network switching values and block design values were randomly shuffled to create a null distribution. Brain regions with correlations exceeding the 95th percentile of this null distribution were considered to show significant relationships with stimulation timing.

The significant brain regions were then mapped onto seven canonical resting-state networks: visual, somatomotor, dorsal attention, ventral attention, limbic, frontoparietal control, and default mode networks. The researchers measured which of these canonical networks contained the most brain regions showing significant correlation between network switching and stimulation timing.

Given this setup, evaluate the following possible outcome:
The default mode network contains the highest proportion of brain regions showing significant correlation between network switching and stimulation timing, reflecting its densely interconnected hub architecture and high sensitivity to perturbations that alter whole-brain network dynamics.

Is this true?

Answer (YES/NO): NO